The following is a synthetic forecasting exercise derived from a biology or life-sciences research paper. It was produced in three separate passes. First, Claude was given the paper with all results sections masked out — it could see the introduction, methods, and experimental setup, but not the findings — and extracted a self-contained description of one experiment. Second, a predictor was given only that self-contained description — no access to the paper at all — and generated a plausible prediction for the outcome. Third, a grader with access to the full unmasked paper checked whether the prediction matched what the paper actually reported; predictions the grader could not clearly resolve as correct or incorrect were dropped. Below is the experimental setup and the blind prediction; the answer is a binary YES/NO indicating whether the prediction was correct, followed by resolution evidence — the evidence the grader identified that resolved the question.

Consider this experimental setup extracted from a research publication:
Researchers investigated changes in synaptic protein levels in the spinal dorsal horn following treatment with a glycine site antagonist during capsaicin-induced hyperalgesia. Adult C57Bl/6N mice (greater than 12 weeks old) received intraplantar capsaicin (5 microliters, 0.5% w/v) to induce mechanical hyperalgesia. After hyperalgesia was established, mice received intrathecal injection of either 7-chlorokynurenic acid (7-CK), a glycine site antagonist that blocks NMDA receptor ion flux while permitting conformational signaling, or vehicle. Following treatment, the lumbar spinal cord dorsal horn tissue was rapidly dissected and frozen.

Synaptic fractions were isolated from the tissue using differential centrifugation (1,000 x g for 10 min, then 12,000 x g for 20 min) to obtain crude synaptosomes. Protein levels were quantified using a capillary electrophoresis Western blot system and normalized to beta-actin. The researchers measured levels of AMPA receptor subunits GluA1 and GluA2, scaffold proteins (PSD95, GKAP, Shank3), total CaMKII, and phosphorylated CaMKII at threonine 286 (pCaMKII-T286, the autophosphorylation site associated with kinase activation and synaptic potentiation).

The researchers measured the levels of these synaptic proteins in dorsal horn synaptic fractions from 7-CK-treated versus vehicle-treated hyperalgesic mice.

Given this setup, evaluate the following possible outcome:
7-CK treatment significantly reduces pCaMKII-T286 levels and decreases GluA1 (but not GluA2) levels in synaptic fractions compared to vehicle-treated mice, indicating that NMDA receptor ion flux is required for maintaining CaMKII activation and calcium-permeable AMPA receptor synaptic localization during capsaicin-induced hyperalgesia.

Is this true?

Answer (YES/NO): NO